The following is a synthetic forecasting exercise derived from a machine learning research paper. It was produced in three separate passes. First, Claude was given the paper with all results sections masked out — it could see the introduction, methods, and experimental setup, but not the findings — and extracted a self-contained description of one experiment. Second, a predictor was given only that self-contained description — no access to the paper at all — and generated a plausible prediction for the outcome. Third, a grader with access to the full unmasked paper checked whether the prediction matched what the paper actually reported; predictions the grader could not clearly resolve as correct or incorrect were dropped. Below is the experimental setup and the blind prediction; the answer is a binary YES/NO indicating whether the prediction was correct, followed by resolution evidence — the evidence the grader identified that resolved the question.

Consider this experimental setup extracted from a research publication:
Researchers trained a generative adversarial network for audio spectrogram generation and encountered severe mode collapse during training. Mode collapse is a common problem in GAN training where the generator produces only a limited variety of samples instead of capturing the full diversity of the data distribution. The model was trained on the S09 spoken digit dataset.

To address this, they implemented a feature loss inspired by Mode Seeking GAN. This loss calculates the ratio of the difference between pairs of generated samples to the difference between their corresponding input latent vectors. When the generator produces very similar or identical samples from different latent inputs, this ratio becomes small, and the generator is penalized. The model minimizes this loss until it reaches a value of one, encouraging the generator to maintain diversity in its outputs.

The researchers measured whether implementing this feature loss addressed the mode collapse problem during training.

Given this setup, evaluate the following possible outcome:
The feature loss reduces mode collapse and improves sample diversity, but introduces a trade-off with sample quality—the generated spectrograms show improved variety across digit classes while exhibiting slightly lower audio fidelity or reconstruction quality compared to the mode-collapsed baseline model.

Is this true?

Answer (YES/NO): NO